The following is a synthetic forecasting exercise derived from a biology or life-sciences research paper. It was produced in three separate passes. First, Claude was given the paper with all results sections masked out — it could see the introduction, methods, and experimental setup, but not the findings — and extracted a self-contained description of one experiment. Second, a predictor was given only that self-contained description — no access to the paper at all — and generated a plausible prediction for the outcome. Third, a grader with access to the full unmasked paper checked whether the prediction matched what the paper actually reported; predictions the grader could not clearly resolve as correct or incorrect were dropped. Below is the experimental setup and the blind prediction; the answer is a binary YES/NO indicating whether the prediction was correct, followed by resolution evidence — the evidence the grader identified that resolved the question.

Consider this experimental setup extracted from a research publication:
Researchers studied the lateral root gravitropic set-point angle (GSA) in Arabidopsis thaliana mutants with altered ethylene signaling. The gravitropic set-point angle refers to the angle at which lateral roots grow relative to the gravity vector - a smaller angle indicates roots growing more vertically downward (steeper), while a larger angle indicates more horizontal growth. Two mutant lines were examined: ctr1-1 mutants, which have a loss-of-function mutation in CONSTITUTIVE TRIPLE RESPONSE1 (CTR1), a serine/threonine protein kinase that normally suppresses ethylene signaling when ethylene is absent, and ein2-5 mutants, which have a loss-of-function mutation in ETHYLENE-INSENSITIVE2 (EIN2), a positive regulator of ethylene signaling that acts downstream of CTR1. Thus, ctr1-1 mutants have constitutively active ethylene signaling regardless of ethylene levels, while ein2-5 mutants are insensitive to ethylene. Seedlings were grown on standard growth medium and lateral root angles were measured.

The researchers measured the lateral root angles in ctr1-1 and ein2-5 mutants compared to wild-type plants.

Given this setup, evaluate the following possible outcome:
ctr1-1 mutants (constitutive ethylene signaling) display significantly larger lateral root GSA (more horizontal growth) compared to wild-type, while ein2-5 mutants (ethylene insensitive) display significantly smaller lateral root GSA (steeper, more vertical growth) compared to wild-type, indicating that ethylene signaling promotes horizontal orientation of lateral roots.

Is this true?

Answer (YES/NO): YES